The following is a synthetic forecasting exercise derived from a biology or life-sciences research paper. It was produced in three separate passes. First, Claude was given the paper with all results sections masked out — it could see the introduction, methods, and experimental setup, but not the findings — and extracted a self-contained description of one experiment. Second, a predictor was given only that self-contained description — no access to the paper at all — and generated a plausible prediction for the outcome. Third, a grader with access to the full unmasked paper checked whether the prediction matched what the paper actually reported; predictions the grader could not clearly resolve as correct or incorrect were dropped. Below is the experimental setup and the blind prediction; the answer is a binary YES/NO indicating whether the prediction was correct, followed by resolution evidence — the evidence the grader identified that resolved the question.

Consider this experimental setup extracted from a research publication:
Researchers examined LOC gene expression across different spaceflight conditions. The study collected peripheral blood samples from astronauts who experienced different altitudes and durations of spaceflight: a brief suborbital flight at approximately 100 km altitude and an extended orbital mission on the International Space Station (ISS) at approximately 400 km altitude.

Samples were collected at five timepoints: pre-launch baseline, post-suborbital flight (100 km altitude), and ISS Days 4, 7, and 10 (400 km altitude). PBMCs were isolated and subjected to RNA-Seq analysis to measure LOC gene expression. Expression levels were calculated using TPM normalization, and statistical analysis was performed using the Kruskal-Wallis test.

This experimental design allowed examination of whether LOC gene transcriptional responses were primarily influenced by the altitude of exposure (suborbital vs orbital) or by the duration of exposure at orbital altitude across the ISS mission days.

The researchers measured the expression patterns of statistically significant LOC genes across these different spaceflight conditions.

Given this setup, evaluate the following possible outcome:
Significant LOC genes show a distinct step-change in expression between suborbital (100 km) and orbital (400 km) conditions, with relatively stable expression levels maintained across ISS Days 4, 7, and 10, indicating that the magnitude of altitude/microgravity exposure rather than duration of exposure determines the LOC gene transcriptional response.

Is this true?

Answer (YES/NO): NO